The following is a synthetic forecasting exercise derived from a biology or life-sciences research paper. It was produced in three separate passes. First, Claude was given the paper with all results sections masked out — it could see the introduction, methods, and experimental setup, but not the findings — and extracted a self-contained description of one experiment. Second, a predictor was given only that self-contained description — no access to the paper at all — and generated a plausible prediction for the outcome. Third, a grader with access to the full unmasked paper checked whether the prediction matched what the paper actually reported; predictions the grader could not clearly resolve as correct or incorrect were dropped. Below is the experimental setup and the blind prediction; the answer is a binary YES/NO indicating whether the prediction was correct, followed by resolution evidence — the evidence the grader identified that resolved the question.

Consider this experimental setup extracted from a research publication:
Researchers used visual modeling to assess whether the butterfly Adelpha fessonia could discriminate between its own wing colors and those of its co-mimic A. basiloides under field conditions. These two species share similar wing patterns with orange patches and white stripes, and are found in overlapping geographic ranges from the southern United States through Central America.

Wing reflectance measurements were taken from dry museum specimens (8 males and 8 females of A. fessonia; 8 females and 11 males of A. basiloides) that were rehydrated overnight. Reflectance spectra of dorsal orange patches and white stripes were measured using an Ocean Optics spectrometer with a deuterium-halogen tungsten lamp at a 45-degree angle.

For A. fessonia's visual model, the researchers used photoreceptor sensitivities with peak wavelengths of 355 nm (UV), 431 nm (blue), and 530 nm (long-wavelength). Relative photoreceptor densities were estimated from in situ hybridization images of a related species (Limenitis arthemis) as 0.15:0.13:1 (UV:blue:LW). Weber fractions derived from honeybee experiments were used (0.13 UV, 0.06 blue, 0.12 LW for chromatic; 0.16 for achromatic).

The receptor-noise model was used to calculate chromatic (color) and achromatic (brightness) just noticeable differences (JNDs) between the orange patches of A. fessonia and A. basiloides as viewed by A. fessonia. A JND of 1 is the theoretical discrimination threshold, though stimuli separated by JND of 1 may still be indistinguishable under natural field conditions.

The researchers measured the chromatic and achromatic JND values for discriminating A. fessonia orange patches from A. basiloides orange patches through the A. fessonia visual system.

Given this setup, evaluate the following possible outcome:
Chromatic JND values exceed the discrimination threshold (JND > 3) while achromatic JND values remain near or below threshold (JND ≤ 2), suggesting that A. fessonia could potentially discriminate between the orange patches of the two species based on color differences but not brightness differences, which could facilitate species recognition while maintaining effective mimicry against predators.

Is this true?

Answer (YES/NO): NO